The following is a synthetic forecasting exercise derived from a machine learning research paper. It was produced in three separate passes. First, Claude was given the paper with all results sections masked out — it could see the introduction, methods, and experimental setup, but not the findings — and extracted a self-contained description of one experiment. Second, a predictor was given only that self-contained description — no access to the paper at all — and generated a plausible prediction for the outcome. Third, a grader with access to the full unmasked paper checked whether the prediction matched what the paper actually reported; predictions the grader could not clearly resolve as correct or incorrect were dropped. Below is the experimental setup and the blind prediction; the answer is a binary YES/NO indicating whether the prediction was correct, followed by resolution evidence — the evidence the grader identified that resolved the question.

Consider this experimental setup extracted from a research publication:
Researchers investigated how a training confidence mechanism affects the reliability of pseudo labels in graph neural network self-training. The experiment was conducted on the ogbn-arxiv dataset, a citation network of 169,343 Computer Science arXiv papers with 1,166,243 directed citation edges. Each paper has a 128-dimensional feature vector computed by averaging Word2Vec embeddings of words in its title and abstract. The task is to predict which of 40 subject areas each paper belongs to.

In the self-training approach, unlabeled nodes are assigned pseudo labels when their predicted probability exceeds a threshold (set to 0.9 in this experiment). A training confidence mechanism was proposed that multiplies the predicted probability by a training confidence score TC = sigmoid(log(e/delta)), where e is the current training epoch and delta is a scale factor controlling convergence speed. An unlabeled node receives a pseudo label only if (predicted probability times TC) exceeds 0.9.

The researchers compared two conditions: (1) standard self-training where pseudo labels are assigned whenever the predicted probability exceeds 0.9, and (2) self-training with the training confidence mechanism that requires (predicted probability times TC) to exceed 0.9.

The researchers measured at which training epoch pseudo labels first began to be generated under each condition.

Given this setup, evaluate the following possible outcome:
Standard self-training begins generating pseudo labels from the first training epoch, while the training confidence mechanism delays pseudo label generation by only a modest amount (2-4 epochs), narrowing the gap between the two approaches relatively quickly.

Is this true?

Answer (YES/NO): NO